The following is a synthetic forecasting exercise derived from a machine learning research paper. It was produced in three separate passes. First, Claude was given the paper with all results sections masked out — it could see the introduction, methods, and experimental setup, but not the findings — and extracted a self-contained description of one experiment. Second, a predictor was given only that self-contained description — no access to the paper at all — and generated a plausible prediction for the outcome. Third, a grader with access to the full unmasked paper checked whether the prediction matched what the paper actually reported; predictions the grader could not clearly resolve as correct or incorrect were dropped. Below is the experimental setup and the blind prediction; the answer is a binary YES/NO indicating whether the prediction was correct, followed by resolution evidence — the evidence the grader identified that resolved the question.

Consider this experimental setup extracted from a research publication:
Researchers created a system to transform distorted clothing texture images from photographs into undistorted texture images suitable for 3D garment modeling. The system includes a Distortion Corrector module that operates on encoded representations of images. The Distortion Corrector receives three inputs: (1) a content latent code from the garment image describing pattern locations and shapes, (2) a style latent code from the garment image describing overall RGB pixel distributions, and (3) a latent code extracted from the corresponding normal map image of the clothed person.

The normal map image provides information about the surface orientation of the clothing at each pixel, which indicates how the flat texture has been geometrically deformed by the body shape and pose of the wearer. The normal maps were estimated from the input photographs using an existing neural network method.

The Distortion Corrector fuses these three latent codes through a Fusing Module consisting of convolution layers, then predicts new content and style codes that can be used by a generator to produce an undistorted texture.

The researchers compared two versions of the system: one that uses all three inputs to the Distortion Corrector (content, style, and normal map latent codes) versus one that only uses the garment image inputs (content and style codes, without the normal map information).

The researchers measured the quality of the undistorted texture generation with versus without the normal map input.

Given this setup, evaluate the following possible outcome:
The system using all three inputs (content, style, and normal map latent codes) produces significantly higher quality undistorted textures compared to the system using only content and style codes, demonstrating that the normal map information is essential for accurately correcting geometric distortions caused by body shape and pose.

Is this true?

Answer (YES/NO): NO